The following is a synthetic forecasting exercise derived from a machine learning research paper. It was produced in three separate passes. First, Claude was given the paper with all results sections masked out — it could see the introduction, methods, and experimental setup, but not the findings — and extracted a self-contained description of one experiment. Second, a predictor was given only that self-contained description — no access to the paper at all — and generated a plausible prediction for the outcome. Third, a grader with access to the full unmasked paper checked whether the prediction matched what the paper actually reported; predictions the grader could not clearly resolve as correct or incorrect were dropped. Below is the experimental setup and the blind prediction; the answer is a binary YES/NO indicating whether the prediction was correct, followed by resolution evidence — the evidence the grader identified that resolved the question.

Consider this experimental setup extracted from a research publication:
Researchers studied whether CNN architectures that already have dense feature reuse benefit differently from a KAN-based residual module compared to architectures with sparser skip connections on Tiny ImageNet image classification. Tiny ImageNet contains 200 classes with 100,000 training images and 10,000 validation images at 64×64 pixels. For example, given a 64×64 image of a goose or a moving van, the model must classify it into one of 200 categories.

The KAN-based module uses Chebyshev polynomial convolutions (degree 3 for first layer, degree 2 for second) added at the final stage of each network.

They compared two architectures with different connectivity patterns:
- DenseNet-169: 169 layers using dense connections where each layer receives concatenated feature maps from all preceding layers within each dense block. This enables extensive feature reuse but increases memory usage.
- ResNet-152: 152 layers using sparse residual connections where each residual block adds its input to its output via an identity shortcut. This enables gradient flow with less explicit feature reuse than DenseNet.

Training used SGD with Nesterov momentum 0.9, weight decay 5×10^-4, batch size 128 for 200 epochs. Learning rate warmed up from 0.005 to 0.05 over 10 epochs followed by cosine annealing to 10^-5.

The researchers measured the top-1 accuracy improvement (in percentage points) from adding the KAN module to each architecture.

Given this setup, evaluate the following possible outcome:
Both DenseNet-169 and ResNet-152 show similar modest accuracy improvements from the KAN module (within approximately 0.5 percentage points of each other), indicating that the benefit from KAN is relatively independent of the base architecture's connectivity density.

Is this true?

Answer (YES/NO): NO